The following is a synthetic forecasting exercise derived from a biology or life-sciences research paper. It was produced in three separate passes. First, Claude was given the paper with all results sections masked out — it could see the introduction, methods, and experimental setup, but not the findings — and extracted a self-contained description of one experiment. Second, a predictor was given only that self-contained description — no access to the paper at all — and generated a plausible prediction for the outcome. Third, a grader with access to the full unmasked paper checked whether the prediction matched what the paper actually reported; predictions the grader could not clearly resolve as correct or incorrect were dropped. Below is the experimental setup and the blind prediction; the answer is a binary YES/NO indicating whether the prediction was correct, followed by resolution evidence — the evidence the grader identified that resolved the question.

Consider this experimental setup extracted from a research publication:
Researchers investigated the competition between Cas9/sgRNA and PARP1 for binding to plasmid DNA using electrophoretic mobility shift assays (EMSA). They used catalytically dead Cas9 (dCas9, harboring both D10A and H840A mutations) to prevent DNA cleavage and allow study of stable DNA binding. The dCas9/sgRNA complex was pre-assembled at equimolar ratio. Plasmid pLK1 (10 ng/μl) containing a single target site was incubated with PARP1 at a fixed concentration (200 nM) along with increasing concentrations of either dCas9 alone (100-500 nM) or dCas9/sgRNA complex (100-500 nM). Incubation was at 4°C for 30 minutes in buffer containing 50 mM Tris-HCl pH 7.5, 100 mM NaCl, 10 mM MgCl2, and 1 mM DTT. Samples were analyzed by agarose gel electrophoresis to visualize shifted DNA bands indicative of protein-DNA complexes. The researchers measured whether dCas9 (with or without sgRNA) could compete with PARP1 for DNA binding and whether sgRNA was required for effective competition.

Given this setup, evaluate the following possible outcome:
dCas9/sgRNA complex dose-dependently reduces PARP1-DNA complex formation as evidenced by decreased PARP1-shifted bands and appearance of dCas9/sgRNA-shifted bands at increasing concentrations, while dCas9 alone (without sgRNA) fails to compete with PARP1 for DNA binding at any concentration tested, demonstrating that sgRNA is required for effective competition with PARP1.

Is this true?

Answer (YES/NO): NO